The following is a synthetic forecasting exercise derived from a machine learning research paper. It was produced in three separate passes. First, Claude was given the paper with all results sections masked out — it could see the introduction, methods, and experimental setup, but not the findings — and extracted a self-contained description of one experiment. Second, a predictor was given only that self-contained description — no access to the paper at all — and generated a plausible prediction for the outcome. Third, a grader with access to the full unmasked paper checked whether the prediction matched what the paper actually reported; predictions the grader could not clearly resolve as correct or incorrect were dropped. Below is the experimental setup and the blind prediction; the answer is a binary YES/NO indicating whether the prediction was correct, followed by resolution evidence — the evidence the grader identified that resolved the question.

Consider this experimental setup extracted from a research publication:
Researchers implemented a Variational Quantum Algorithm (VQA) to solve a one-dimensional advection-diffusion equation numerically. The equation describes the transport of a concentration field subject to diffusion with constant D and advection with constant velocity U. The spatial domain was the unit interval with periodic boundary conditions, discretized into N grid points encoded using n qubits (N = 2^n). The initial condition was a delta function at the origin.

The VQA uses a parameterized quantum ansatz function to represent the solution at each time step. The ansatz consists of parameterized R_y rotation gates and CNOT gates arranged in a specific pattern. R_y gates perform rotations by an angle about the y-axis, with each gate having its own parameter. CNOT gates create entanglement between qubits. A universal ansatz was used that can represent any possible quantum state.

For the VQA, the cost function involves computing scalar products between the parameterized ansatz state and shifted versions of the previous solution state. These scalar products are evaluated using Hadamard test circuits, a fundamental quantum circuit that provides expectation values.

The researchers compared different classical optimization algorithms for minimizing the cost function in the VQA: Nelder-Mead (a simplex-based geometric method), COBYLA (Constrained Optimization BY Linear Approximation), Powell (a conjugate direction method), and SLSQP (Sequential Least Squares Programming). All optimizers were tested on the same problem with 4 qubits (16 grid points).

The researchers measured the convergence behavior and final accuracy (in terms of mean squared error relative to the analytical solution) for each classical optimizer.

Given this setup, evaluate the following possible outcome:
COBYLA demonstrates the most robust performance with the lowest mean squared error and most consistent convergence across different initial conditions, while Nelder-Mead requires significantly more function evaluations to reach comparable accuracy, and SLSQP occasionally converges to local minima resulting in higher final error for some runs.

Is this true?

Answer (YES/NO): NO